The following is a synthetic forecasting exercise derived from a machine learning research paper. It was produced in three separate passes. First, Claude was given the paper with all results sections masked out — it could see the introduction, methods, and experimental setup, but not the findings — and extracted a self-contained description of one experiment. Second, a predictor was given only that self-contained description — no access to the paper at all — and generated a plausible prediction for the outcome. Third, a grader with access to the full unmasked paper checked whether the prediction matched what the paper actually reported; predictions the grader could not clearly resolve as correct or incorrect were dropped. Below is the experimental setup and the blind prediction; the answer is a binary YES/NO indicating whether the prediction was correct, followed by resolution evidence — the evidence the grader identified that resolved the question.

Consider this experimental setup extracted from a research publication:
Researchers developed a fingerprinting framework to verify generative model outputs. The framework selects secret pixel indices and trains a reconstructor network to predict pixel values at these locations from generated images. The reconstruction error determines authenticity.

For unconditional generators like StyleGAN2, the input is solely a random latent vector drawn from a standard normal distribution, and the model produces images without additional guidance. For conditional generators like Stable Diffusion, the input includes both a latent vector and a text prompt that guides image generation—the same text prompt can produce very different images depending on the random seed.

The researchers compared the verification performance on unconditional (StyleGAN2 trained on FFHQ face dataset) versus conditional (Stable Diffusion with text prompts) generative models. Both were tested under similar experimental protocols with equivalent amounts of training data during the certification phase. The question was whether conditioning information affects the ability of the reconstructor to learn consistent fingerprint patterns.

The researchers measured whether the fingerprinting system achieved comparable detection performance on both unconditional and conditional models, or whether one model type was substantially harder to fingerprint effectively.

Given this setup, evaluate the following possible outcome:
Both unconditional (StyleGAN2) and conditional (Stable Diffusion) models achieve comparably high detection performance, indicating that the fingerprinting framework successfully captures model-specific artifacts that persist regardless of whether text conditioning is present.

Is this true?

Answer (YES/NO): NO